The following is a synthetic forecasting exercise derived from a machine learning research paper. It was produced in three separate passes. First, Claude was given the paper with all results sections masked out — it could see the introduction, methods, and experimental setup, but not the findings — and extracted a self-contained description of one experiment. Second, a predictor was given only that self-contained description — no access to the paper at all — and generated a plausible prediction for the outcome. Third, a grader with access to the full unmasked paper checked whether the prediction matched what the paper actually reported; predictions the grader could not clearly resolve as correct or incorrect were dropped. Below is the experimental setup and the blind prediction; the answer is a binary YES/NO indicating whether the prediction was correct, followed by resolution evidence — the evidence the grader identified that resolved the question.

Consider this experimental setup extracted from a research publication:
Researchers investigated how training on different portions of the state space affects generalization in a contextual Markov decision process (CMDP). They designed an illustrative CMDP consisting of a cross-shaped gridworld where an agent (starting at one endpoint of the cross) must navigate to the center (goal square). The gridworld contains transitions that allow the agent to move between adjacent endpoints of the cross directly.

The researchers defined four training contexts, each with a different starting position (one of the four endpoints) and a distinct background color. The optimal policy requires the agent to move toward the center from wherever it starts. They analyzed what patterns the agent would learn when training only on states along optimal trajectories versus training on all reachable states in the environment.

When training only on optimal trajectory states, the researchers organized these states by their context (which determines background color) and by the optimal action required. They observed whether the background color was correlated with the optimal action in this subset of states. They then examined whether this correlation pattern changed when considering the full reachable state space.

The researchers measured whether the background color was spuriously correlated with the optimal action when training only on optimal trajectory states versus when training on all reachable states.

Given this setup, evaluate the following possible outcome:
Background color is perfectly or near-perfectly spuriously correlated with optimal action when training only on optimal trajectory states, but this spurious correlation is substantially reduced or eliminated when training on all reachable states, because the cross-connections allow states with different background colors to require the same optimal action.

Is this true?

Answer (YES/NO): YES